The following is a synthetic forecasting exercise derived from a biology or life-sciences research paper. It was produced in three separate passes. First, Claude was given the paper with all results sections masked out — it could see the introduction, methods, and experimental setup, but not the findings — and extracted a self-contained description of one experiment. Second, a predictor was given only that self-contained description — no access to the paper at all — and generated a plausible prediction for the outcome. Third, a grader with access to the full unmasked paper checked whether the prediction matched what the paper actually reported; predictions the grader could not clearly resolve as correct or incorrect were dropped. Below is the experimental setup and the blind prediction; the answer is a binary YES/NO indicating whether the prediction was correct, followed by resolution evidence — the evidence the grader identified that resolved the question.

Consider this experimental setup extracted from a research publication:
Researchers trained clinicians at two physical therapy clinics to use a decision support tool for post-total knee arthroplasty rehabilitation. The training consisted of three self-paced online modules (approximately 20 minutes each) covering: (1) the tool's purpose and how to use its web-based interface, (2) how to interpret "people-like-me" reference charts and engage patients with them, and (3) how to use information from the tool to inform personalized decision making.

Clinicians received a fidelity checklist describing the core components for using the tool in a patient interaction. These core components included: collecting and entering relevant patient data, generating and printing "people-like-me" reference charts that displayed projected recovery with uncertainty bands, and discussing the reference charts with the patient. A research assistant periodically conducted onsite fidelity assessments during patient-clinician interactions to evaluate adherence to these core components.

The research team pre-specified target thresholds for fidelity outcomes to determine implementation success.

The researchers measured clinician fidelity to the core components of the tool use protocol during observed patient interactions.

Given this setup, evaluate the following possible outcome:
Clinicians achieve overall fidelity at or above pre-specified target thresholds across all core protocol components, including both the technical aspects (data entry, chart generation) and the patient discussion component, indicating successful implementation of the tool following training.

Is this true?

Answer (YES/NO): YES